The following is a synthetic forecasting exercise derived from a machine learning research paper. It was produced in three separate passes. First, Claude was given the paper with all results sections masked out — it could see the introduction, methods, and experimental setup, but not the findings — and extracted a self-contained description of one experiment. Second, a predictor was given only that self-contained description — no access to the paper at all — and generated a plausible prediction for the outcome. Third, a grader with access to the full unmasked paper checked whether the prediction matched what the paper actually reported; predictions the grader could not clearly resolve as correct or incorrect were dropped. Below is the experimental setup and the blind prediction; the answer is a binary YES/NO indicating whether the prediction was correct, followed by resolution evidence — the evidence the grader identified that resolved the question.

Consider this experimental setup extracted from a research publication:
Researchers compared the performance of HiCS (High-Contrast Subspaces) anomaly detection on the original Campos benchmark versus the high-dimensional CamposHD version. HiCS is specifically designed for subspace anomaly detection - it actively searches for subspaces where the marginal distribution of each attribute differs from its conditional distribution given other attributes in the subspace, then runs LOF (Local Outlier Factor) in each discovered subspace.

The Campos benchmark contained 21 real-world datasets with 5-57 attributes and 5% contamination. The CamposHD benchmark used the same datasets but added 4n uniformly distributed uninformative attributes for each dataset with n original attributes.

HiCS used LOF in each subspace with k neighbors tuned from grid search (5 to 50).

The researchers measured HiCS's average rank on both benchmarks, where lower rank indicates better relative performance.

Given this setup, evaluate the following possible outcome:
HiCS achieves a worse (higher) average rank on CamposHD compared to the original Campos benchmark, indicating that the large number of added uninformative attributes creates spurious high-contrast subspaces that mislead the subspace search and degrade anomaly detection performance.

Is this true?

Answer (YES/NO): NO